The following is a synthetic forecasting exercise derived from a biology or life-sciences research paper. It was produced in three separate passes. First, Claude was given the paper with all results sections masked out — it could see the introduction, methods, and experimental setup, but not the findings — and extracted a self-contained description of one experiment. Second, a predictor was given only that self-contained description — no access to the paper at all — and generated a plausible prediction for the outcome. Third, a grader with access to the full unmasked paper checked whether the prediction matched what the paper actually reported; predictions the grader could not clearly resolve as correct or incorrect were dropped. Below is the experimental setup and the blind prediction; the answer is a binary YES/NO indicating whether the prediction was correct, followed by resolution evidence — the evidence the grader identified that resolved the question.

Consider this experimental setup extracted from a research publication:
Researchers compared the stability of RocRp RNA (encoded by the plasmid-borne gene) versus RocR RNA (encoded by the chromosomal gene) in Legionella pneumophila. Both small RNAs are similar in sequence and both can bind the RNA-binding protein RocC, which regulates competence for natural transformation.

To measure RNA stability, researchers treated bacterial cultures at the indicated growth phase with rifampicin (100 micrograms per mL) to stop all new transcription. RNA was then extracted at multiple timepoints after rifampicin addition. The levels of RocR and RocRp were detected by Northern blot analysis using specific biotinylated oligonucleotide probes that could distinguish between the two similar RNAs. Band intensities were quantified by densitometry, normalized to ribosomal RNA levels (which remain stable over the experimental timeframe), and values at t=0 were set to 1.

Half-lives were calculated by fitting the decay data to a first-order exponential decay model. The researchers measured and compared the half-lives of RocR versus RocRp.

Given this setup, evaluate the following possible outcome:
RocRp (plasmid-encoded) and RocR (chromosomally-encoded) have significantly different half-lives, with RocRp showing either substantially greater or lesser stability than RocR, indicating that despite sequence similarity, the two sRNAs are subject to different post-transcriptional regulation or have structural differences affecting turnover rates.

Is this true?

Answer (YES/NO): YES